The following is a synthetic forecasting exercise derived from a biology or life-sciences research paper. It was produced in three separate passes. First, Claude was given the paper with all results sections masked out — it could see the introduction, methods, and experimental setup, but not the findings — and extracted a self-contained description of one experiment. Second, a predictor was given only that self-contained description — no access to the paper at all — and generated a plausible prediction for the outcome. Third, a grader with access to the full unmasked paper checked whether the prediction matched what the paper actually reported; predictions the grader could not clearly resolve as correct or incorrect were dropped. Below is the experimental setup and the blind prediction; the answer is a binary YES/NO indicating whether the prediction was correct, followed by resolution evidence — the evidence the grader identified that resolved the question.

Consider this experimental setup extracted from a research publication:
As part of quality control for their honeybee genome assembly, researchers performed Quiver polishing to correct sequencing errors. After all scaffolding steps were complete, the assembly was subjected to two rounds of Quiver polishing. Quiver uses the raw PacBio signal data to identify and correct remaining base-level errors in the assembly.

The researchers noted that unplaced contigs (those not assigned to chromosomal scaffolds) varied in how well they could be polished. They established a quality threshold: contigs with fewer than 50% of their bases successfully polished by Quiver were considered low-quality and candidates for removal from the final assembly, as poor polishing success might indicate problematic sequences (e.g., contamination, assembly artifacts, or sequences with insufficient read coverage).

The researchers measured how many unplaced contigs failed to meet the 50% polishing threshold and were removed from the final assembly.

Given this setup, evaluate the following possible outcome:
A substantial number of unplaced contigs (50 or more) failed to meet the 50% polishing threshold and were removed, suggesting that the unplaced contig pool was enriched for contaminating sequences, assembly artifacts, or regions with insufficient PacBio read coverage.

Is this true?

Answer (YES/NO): YES